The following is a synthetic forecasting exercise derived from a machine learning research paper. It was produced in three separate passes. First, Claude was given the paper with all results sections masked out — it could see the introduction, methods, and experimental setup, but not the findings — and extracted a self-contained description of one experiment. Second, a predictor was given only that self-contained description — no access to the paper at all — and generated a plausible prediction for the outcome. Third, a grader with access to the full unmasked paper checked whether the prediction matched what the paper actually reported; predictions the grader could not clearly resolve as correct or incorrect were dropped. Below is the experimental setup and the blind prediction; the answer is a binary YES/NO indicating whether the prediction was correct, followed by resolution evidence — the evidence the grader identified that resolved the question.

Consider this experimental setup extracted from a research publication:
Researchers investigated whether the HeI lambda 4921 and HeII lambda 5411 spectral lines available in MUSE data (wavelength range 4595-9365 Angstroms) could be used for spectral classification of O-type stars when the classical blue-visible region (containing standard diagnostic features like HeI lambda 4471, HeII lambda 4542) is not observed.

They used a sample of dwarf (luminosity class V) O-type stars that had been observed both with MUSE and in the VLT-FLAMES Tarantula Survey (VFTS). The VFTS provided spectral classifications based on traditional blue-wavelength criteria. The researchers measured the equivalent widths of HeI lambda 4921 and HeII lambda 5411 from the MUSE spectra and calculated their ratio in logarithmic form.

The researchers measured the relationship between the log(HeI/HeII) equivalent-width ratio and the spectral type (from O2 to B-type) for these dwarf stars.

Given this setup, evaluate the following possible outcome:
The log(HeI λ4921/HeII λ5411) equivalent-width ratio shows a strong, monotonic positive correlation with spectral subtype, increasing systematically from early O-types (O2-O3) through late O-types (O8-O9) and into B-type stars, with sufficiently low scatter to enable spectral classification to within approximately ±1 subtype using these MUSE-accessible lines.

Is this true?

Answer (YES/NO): YES